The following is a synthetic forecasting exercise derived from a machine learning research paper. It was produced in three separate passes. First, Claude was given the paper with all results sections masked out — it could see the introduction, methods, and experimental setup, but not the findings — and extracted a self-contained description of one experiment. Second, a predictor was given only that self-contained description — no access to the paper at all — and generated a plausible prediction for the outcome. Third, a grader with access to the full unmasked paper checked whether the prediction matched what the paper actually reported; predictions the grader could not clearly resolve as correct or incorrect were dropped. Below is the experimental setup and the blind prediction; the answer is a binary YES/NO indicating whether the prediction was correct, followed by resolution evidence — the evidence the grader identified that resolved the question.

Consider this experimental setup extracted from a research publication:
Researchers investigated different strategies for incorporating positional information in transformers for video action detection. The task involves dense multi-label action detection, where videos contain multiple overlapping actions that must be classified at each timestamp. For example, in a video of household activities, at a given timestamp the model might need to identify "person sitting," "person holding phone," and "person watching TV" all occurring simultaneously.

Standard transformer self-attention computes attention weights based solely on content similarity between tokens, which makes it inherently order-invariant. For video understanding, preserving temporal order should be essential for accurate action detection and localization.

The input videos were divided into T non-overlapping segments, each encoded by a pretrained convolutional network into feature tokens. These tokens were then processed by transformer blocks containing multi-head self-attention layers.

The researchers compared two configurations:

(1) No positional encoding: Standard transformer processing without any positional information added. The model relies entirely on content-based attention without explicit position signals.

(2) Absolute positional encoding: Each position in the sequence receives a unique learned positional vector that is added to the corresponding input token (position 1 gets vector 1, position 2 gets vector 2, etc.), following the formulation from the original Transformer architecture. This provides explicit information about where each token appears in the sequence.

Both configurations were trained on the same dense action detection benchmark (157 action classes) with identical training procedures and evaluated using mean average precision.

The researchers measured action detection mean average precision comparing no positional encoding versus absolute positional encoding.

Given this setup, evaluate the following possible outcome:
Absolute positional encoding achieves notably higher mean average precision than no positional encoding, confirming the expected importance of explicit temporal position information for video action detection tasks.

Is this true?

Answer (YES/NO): NO